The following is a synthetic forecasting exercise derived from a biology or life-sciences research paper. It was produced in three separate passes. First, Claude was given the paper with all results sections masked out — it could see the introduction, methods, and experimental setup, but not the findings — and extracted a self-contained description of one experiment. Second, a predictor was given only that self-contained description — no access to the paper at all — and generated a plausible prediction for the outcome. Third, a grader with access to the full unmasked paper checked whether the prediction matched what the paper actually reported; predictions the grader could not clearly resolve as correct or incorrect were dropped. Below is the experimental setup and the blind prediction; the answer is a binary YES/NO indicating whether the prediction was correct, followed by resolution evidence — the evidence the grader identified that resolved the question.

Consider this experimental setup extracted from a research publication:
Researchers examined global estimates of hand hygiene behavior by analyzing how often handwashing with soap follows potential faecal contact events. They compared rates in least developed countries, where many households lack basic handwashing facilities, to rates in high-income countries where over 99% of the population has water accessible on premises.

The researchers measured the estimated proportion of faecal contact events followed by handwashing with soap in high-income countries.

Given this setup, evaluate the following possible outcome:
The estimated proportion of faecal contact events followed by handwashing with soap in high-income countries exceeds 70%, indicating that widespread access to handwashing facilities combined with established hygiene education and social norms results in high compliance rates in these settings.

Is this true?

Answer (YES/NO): NO